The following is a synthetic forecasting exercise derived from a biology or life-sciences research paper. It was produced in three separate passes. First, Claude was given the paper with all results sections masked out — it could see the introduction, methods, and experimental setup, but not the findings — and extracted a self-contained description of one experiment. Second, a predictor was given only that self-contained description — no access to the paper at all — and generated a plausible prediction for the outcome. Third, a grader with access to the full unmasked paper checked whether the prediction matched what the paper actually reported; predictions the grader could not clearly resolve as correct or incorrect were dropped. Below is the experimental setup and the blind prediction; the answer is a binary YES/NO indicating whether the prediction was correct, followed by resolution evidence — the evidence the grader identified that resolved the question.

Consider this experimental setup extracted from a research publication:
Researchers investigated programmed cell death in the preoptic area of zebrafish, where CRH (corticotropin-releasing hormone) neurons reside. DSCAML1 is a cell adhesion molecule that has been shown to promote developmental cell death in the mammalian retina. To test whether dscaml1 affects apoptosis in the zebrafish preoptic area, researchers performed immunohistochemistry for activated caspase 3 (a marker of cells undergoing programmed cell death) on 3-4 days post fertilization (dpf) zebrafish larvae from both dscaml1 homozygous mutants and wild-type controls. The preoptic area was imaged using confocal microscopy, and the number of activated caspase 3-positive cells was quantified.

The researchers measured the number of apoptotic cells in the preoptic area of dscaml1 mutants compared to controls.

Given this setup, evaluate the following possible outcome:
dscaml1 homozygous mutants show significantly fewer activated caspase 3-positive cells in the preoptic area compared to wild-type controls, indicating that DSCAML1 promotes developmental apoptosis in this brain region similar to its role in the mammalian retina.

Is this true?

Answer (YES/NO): YES